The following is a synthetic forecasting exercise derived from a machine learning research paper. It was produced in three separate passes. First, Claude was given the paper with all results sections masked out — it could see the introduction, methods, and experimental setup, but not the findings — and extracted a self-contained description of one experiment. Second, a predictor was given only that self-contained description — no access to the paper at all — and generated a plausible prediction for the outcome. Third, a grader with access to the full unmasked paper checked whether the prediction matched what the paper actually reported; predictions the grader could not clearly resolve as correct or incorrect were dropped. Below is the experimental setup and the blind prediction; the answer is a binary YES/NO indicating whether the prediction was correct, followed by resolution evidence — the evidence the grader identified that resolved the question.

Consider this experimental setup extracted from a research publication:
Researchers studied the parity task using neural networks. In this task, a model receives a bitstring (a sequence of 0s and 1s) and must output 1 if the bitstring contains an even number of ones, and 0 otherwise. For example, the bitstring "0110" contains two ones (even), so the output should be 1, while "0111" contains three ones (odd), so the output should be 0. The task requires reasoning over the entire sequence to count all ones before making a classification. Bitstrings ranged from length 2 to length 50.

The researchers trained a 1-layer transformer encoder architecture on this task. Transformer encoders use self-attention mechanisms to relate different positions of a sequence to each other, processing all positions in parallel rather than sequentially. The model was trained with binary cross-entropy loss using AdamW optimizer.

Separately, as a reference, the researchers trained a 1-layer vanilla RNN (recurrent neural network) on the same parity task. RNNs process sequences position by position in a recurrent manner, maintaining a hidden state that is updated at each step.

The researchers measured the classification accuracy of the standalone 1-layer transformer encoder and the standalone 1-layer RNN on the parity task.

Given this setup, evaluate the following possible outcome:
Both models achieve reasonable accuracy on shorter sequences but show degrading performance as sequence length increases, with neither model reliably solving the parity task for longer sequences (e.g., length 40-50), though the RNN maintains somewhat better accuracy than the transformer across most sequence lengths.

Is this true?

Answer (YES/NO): NO